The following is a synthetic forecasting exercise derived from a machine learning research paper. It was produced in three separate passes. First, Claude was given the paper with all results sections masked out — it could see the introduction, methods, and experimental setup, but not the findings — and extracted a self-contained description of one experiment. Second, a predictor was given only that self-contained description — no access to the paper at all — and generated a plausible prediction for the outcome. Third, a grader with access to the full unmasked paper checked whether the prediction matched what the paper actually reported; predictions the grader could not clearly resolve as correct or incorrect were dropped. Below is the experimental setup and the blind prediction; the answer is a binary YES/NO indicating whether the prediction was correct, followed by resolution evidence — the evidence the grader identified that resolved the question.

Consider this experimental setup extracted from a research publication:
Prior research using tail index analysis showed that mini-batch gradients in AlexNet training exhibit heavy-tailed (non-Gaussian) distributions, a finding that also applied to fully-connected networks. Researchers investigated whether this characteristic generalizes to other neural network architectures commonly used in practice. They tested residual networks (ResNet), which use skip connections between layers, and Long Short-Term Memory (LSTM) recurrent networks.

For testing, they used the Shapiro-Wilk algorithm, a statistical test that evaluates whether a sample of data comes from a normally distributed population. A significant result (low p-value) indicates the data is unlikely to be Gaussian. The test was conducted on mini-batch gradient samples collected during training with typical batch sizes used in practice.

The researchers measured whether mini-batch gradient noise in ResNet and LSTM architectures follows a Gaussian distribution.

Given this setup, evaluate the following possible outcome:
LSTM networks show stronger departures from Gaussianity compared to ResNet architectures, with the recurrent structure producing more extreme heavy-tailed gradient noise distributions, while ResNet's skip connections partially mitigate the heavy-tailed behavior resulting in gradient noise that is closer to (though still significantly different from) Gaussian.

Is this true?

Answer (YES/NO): NO